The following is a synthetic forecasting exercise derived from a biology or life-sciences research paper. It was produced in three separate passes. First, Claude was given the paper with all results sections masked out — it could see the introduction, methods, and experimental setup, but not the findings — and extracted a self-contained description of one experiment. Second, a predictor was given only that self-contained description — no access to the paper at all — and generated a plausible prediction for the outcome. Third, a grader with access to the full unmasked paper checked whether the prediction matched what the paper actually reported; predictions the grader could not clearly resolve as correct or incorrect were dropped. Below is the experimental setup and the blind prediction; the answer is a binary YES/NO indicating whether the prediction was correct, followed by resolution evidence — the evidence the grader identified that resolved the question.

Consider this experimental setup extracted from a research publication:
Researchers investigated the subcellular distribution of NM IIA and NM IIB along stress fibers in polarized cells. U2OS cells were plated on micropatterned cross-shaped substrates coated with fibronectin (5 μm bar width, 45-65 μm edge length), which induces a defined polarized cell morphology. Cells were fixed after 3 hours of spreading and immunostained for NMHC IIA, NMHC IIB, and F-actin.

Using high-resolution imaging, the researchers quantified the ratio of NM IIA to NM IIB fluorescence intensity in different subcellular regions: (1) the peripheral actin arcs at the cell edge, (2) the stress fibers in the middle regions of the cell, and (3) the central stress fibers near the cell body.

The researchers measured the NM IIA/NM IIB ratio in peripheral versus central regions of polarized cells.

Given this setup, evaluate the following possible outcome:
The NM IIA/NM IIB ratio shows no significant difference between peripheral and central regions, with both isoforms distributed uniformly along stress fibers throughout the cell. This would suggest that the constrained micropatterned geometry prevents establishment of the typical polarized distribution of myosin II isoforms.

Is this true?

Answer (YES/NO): NO